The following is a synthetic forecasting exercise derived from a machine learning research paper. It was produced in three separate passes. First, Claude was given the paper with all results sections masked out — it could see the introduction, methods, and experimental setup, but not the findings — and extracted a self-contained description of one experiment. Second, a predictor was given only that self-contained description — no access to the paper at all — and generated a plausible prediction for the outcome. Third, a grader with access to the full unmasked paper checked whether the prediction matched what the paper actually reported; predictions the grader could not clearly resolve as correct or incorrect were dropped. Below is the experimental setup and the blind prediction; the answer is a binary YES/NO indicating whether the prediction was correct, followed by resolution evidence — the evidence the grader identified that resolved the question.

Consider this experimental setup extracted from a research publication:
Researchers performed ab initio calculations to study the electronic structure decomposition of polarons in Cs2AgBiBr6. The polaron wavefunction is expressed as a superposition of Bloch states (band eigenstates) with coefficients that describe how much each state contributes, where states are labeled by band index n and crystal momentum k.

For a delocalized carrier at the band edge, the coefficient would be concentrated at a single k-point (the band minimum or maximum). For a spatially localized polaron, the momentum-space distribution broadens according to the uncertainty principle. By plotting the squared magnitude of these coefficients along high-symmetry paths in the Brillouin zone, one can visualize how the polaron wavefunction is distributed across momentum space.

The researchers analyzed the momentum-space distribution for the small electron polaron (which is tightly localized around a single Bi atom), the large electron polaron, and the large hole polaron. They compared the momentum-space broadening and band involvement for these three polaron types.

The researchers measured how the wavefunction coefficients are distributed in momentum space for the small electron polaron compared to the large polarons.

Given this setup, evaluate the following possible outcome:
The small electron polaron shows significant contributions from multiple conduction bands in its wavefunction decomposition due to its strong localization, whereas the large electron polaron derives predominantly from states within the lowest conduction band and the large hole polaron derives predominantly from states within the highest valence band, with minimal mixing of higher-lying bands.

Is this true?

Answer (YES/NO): NO